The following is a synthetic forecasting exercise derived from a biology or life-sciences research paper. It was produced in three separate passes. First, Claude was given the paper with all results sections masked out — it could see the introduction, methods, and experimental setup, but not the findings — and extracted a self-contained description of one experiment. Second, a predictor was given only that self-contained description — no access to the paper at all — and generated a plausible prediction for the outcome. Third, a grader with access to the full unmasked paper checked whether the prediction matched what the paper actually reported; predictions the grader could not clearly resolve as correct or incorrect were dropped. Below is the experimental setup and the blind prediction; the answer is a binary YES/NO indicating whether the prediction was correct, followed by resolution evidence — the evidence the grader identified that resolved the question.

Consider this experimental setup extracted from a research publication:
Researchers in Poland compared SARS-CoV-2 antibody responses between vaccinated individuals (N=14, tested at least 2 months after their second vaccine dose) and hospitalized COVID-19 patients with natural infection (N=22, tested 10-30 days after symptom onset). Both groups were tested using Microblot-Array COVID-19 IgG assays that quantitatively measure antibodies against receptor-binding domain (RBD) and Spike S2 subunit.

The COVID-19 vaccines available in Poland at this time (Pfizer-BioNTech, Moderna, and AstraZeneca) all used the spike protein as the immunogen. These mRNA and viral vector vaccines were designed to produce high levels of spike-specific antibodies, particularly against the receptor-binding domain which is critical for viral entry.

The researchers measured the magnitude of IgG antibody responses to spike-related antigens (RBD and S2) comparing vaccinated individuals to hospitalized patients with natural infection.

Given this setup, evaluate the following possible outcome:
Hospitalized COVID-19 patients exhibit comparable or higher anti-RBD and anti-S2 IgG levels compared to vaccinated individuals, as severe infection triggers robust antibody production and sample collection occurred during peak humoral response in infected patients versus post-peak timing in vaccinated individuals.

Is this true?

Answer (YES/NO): YES